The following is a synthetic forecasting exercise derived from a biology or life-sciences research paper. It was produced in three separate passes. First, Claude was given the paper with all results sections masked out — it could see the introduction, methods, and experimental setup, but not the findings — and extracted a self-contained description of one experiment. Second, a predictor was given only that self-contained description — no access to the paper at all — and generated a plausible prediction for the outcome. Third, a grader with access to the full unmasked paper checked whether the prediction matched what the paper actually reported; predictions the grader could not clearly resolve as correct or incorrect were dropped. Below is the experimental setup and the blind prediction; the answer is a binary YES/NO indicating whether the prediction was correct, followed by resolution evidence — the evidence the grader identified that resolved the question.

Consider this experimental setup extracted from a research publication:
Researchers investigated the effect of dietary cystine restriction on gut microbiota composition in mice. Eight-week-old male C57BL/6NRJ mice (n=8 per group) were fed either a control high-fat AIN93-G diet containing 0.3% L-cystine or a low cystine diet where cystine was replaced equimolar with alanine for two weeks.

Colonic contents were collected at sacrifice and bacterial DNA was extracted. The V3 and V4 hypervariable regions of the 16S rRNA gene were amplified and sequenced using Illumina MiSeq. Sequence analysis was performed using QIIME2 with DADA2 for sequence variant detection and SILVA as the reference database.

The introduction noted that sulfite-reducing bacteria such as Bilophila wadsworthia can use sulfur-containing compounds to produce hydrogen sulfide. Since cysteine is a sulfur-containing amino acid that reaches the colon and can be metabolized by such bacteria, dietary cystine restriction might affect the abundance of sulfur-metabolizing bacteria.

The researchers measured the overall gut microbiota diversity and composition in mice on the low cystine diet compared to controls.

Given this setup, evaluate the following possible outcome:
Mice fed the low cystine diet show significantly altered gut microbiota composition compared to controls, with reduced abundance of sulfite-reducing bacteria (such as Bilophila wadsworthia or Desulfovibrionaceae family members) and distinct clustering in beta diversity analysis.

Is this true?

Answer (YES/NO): NO